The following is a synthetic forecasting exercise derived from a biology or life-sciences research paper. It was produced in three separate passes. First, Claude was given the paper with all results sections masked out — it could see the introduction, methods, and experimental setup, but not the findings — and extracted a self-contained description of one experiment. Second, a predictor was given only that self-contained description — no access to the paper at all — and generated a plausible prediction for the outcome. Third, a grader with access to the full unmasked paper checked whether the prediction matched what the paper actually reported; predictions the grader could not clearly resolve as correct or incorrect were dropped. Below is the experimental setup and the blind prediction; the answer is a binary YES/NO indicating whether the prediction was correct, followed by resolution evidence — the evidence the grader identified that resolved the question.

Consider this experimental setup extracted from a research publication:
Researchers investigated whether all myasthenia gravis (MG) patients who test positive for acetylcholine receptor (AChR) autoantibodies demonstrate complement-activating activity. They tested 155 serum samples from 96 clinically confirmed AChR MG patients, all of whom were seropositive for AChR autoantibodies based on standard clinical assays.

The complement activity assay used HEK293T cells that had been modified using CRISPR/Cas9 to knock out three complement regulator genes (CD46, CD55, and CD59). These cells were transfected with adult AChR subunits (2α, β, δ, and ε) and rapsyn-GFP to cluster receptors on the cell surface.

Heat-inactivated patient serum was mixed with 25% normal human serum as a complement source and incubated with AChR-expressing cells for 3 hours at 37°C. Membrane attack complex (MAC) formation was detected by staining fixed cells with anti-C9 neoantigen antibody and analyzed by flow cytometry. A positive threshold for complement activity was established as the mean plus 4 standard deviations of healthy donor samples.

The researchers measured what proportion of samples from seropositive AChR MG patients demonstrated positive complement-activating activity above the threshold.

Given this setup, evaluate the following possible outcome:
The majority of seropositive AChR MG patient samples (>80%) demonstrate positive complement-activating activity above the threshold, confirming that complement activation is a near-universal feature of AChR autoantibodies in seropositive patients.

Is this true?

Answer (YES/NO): NO